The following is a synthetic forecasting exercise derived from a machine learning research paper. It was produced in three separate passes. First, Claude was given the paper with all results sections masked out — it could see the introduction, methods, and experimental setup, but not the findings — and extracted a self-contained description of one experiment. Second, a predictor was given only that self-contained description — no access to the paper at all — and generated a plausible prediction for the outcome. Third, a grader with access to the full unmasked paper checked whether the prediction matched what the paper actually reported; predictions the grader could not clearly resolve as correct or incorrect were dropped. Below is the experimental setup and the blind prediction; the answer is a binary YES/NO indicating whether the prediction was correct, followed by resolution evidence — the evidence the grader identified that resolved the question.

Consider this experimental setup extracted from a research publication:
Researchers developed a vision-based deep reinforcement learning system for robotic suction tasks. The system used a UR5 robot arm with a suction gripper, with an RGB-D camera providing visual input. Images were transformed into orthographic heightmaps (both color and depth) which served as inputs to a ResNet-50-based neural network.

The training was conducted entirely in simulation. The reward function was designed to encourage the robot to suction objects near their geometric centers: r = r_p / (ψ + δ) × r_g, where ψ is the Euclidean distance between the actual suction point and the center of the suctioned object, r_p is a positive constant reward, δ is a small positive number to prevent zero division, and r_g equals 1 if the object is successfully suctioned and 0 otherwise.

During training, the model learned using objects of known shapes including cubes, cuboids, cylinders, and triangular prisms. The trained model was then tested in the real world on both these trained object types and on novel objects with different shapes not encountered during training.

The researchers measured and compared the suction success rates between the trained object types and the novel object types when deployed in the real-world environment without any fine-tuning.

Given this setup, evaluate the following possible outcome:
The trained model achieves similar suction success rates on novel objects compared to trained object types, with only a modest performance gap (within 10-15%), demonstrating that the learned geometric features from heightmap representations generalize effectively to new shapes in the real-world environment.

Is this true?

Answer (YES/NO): YES